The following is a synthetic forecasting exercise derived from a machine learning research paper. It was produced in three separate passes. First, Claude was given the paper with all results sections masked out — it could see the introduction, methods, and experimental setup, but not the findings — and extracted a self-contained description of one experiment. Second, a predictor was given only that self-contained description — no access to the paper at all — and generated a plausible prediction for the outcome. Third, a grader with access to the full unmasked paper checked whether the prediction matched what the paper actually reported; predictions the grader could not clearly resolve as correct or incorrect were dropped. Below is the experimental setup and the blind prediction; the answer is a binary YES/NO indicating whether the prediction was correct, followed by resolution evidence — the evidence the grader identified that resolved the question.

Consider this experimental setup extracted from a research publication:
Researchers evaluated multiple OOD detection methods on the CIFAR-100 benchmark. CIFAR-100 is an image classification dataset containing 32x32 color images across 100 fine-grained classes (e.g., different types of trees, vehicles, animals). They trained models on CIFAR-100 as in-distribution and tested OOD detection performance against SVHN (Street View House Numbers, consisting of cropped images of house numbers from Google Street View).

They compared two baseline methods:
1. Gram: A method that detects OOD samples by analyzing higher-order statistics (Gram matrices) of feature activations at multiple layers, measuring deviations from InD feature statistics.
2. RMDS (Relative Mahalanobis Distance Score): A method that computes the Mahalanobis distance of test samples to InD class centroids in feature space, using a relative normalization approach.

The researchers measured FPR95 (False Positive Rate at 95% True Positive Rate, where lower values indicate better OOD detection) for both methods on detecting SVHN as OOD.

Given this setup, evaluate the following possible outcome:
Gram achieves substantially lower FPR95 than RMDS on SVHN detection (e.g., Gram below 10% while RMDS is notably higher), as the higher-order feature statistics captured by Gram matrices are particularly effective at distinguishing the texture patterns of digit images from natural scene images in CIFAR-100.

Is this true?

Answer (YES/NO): NO